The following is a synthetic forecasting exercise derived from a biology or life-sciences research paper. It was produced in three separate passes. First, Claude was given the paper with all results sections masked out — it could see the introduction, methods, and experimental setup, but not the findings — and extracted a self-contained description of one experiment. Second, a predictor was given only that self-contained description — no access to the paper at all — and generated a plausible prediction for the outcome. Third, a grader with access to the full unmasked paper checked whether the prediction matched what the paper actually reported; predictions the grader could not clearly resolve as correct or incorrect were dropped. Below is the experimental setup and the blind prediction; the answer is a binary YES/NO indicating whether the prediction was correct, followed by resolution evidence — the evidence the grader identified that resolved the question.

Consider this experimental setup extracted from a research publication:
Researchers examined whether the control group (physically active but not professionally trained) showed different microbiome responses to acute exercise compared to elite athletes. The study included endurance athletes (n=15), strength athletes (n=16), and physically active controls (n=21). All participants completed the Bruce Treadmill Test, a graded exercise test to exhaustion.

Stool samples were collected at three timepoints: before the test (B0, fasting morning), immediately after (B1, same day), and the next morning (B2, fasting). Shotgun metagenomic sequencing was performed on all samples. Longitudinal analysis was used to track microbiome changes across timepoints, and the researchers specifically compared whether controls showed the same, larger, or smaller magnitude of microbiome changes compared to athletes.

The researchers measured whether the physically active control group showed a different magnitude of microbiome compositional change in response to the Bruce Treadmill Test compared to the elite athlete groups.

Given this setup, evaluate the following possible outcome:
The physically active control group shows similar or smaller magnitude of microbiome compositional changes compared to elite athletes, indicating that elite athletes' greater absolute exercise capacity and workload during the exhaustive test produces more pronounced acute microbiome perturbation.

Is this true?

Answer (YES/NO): NO